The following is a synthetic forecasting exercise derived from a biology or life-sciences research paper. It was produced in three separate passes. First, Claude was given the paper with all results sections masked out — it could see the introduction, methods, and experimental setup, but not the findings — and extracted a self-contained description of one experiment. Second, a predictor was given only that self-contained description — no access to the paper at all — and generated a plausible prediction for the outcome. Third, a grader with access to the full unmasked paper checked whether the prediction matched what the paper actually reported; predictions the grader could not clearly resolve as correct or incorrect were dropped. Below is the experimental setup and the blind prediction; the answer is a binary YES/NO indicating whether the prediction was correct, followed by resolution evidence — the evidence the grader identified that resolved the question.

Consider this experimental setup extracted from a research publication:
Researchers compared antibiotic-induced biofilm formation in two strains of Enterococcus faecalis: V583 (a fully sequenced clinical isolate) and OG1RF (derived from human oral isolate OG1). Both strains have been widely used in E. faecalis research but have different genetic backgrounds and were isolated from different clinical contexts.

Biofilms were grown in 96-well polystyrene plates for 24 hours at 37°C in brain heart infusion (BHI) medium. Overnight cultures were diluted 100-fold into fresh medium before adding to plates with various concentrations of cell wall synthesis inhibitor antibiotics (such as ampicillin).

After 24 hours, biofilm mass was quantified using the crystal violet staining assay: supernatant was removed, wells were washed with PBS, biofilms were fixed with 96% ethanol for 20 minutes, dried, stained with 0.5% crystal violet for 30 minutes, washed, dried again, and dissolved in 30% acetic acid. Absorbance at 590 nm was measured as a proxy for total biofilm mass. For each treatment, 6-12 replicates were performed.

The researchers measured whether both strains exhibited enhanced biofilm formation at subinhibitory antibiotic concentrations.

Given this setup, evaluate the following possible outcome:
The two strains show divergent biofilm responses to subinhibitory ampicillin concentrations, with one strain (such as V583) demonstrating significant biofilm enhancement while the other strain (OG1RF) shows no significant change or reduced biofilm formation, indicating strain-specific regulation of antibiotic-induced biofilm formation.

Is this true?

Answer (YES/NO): NO